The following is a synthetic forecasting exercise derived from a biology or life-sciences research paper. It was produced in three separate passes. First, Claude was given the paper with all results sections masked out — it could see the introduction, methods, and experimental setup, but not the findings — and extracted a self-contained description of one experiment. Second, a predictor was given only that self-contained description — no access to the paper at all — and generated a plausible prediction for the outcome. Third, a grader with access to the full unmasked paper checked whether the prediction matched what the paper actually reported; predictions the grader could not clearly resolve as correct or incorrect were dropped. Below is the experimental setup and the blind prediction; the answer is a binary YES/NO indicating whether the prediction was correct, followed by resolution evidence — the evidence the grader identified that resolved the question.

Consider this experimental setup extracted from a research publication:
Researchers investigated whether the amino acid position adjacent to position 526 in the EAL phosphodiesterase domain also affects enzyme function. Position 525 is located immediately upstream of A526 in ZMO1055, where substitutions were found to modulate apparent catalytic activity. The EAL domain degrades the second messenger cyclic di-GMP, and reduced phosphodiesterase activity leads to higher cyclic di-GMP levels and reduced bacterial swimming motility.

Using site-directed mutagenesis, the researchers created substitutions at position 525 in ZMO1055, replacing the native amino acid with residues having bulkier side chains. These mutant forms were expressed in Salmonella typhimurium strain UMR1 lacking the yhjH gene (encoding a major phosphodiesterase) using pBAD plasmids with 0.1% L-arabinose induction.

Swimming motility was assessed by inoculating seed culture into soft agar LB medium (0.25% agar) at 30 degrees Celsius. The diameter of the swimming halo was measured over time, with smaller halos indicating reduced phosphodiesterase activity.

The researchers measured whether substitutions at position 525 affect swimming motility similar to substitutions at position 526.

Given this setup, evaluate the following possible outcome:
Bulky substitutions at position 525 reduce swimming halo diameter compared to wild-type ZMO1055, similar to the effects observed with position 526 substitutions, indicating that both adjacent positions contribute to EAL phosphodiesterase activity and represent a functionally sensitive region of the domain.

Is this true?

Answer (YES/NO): YES